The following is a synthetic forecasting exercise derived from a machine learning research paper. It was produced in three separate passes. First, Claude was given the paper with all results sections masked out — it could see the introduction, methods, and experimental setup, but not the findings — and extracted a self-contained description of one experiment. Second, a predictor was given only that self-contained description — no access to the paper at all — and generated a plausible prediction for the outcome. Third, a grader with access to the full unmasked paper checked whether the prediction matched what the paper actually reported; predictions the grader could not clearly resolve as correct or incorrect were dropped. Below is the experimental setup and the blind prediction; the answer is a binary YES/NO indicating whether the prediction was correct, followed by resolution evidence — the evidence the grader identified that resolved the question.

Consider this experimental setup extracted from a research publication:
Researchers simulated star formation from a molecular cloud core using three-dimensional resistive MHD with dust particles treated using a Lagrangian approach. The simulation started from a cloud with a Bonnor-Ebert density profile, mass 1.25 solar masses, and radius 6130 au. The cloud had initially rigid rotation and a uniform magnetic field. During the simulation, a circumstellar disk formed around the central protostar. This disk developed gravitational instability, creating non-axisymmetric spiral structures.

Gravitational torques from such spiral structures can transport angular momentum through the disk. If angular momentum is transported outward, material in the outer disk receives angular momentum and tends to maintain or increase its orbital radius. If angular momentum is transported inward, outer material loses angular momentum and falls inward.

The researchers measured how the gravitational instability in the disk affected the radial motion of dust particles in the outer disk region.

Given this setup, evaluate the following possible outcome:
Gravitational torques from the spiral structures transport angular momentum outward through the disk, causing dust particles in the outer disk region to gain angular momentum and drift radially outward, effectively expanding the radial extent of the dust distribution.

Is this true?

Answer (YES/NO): NO